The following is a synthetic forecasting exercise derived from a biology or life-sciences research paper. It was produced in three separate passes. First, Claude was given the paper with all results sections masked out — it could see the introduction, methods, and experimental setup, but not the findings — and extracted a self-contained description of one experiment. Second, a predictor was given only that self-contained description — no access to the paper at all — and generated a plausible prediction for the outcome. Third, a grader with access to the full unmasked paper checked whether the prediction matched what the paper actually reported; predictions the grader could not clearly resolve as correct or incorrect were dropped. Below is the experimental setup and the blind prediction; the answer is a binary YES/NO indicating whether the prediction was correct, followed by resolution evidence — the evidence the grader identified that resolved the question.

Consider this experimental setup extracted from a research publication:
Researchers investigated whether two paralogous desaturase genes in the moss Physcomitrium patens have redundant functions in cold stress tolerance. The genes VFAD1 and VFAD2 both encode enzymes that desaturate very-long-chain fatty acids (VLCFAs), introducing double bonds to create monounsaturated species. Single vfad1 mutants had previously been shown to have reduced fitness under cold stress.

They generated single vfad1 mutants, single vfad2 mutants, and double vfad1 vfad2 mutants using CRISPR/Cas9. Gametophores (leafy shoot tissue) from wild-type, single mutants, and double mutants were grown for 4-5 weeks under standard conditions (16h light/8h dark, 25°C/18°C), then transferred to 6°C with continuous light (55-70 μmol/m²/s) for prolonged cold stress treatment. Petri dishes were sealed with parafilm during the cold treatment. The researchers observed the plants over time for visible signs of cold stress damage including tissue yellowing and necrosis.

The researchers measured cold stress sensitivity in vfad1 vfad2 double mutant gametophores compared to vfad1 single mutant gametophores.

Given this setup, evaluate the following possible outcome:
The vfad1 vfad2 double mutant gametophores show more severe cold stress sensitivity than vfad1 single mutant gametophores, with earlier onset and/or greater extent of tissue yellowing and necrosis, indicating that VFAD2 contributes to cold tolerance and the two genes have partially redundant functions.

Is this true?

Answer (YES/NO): YES